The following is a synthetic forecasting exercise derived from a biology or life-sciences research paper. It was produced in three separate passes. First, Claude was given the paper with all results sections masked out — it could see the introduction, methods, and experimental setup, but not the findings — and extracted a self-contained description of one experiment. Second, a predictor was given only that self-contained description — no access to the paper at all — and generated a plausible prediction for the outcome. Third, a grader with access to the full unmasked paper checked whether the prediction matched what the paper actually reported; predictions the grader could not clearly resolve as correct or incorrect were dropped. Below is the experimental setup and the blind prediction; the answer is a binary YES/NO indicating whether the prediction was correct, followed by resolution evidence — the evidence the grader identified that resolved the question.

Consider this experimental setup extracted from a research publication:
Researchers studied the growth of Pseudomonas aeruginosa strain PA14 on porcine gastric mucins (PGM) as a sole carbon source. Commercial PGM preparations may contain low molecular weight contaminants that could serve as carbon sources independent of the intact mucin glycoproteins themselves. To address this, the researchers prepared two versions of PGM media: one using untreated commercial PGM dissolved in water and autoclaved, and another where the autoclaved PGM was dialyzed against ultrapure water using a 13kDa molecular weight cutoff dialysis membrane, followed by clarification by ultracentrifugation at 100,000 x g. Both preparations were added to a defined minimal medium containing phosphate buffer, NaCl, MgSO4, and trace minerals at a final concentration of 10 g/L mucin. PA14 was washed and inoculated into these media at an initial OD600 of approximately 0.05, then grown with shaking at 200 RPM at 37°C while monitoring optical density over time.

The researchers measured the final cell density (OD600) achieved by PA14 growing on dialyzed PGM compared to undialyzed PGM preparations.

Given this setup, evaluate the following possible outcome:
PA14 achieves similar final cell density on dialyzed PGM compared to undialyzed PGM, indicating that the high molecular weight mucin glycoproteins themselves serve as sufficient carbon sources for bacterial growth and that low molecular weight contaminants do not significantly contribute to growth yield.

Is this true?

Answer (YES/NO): NO